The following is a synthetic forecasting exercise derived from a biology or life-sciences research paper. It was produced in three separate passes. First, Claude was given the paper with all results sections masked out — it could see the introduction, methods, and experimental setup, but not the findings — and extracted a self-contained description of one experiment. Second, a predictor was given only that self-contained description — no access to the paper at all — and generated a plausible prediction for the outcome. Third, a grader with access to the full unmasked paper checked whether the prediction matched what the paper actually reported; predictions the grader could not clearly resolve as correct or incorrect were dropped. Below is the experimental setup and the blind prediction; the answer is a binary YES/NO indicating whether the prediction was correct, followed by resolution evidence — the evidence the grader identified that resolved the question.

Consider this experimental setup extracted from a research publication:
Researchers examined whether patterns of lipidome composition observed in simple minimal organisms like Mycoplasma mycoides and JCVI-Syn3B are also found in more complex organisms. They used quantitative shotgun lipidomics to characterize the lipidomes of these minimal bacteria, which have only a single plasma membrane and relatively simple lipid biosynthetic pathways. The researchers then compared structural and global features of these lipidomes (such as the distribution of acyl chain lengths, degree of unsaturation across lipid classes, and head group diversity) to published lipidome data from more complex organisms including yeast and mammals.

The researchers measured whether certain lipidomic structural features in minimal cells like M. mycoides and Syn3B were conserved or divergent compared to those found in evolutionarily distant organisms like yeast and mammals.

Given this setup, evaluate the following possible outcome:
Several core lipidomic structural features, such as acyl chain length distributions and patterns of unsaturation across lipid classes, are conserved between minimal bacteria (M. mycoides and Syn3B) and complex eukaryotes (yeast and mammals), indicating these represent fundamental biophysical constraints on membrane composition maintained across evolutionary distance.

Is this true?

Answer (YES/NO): YES